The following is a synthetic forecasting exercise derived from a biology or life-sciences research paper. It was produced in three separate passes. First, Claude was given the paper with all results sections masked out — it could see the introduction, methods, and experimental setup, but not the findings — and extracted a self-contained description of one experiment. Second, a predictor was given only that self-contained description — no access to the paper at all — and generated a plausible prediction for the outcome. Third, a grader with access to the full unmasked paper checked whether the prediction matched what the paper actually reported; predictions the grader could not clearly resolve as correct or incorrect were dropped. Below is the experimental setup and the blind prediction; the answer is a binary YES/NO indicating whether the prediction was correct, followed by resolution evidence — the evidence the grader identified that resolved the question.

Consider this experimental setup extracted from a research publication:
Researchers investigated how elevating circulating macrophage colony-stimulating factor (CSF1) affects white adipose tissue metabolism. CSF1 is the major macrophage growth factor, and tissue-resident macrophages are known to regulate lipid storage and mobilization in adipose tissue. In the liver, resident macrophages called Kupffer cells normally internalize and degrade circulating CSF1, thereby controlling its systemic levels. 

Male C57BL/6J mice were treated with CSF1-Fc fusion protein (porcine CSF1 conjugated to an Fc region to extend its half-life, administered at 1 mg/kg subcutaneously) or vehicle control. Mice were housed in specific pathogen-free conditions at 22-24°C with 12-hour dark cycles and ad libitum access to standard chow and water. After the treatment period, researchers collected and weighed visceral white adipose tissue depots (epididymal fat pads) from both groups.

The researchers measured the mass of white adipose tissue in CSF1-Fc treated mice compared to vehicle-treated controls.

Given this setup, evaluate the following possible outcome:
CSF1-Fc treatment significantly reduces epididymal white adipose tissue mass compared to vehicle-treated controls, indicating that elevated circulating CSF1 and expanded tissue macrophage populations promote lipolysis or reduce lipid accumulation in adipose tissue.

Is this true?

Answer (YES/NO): YES